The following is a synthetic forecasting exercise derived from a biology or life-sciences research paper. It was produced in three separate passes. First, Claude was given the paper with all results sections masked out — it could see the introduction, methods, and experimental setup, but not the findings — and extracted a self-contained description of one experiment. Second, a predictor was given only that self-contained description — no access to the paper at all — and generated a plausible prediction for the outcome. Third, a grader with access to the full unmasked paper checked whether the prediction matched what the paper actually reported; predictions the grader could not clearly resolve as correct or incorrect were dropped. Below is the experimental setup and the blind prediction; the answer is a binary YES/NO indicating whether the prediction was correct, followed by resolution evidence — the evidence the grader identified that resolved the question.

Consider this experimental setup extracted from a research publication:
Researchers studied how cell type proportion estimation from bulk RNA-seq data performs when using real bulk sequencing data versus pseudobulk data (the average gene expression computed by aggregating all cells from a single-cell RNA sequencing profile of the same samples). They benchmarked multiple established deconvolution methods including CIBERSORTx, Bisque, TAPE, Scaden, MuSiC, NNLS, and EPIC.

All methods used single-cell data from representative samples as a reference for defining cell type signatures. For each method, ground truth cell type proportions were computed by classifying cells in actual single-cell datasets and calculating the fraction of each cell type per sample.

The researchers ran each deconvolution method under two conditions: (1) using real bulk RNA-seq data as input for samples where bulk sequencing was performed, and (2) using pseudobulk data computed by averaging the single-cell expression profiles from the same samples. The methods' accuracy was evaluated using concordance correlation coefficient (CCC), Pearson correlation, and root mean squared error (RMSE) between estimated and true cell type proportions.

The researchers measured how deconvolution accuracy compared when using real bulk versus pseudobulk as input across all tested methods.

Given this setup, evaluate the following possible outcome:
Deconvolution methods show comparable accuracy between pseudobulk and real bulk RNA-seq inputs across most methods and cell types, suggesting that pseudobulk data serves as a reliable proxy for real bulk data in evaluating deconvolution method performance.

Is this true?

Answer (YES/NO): NO